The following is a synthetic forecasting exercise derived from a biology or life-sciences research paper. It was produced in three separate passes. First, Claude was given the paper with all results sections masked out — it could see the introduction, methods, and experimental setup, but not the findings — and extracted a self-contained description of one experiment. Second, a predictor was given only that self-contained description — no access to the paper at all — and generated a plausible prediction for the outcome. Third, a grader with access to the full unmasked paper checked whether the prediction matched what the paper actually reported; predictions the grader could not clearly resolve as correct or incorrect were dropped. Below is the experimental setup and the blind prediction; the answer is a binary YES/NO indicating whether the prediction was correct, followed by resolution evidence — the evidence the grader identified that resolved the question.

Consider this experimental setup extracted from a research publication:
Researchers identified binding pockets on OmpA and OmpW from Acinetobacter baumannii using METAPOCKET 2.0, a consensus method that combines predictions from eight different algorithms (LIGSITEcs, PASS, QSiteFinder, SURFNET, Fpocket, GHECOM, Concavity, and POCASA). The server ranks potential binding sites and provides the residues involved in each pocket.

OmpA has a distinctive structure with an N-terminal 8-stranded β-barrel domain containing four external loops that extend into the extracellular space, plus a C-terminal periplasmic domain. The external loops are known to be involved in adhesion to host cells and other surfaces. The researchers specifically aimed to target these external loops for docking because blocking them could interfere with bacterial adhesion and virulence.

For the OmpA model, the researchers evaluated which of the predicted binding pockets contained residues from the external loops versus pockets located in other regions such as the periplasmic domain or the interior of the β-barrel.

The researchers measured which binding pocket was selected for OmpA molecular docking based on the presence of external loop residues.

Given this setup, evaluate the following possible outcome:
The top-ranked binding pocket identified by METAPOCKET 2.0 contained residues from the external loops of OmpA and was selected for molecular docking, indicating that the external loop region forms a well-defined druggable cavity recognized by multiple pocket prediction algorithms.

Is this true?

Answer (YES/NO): NO